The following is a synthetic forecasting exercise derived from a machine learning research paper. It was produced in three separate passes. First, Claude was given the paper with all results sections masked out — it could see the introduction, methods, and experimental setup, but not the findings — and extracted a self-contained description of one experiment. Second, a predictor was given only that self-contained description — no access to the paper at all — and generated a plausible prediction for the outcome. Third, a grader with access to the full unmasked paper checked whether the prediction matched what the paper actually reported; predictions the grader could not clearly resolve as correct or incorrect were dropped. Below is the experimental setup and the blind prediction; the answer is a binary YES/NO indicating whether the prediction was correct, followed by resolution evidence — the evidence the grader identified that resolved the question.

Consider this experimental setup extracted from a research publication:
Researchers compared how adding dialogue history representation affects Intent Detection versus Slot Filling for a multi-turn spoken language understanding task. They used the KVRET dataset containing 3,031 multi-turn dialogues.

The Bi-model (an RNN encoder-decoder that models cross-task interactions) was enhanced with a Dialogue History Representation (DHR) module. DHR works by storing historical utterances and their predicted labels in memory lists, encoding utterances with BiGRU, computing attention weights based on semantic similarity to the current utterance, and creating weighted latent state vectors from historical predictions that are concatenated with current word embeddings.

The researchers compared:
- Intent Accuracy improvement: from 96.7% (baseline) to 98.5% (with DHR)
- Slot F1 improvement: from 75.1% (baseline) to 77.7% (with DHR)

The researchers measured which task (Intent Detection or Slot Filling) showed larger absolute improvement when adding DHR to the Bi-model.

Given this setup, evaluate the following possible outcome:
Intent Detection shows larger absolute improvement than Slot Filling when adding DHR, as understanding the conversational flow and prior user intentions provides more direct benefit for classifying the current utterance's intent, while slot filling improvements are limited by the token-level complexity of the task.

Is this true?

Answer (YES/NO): NO